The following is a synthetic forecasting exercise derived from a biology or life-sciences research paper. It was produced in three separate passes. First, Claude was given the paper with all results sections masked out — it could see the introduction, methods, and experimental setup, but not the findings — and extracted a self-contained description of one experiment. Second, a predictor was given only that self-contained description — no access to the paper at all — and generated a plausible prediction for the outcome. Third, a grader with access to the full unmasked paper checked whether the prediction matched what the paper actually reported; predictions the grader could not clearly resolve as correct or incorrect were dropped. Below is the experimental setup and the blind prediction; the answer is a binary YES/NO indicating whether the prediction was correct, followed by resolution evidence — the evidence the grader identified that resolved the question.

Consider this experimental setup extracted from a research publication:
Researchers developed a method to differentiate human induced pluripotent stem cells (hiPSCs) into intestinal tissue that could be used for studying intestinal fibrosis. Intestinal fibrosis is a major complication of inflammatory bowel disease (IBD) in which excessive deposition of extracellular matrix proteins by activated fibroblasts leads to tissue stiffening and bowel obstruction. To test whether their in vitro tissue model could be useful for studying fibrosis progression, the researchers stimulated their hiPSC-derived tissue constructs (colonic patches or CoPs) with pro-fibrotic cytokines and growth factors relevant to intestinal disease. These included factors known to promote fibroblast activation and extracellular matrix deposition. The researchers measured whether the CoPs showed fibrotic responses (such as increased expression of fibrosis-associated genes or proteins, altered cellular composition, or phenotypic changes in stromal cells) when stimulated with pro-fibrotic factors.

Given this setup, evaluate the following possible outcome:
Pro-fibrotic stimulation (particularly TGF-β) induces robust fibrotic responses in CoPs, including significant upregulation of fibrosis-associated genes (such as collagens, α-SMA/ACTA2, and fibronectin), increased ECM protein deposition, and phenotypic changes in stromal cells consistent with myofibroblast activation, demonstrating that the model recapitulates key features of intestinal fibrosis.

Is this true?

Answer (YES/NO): YES